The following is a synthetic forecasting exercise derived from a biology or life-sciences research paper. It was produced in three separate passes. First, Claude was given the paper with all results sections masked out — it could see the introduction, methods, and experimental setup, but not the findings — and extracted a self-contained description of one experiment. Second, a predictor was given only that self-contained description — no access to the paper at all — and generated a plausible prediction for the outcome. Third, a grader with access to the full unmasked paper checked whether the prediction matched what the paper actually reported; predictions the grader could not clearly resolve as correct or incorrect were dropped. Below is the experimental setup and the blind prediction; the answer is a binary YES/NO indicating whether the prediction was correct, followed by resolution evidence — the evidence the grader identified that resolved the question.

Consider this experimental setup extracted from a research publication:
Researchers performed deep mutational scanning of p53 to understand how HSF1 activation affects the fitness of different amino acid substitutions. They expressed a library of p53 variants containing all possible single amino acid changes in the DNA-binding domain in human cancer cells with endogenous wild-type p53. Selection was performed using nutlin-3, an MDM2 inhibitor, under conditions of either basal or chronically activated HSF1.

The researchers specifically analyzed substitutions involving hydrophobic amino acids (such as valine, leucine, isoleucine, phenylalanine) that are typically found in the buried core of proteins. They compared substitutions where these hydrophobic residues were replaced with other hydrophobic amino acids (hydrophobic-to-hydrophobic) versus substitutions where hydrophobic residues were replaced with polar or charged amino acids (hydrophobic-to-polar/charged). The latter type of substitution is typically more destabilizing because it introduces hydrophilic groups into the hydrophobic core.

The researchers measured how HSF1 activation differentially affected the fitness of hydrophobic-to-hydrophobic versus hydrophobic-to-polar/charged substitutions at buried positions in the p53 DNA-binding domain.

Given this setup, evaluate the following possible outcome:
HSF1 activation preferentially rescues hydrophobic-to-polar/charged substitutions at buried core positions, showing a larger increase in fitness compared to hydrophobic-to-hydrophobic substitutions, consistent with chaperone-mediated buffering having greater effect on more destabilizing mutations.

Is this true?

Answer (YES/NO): YES